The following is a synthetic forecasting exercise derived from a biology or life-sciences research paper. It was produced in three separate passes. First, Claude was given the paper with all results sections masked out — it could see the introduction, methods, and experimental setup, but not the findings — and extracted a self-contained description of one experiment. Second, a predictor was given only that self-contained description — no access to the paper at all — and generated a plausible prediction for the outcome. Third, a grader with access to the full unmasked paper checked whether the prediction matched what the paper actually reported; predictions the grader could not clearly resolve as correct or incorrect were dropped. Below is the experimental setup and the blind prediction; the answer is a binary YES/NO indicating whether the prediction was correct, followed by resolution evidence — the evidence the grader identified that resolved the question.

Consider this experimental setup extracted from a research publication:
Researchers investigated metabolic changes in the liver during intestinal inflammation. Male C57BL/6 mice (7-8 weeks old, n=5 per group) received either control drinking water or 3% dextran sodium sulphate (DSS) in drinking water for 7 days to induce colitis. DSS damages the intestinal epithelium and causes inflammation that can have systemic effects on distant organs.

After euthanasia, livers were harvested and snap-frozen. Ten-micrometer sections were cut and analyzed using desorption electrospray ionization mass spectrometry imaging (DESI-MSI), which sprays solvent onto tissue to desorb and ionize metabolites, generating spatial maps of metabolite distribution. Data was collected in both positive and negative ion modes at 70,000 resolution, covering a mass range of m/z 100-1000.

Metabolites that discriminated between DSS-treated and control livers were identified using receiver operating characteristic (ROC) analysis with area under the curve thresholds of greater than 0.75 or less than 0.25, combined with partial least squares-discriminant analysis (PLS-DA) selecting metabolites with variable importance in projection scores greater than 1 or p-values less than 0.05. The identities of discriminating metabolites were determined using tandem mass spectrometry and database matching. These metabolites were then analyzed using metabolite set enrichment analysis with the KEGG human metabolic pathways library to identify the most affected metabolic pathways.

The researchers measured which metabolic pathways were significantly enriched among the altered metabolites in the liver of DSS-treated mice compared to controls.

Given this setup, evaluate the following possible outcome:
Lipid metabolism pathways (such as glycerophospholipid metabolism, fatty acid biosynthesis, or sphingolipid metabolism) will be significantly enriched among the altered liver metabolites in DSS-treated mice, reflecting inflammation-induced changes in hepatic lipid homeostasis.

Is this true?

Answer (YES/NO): YES